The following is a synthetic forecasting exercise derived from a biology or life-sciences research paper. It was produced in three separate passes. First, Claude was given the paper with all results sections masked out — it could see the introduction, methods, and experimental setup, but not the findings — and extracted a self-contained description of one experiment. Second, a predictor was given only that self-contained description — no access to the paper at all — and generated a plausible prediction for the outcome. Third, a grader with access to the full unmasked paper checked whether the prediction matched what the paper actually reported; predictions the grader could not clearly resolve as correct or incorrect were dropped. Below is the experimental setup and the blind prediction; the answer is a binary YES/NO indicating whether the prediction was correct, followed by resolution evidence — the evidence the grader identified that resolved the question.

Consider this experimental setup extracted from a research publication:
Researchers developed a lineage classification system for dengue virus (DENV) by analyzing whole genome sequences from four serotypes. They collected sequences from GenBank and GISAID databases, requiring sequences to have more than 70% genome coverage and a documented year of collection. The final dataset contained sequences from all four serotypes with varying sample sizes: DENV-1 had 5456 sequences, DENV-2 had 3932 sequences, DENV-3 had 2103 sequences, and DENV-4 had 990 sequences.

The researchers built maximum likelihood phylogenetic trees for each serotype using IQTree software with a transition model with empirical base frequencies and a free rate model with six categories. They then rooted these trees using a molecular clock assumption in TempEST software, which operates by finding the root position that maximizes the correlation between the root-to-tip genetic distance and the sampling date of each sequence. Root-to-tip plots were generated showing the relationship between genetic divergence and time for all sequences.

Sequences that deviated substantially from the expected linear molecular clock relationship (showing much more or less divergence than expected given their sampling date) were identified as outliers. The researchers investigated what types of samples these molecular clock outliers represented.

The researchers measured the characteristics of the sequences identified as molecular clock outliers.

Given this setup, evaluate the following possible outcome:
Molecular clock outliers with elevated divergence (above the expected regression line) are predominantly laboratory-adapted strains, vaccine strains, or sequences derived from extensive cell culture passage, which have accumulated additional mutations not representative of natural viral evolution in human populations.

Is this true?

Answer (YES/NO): YES